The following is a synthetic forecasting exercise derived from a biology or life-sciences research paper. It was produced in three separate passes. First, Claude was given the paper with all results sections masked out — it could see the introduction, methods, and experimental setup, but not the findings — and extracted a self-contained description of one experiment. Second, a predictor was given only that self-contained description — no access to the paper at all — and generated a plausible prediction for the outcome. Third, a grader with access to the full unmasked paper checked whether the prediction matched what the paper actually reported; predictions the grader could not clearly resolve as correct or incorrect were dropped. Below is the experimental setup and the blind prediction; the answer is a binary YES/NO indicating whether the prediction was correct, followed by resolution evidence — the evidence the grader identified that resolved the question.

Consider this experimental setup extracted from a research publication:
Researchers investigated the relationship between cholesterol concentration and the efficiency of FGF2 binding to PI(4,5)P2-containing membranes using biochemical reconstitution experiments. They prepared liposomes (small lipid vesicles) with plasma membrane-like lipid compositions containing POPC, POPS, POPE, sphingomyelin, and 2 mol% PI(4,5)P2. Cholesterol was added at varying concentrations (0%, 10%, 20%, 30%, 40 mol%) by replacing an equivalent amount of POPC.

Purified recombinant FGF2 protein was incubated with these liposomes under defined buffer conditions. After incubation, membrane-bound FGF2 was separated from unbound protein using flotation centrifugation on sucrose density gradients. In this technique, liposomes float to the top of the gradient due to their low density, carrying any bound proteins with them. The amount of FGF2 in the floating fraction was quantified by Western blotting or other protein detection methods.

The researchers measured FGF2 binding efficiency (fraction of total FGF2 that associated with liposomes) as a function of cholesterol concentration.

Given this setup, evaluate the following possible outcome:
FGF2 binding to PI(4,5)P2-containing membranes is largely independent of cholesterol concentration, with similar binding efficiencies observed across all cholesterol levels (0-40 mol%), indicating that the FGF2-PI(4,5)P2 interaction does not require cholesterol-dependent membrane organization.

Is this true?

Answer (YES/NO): NO